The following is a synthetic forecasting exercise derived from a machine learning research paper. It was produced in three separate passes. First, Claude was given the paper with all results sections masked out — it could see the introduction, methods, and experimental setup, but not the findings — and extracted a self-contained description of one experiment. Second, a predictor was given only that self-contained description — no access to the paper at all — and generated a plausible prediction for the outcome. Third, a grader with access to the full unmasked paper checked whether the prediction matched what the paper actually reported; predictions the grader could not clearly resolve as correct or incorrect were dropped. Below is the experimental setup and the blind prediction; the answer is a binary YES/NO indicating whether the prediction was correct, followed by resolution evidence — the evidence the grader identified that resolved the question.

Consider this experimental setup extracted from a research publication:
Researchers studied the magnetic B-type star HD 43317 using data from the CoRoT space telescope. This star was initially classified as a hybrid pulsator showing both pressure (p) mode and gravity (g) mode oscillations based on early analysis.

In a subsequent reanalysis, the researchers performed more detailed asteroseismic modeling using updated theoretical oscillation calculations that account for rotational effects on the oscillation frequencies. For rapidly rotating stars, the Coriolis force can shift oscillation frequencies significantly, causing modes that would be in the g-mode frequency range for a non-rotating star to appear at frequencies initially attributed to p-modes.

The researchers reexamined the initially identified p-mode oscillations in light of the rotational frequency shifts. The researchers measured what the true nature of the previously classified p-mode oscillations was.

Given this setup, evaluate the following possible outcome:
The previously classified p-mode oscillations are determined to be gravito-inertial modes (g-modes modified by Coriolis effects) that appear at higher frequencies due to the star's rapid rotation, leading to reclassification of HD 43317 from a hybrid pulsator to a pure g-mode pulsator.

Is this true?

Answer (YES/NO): YES